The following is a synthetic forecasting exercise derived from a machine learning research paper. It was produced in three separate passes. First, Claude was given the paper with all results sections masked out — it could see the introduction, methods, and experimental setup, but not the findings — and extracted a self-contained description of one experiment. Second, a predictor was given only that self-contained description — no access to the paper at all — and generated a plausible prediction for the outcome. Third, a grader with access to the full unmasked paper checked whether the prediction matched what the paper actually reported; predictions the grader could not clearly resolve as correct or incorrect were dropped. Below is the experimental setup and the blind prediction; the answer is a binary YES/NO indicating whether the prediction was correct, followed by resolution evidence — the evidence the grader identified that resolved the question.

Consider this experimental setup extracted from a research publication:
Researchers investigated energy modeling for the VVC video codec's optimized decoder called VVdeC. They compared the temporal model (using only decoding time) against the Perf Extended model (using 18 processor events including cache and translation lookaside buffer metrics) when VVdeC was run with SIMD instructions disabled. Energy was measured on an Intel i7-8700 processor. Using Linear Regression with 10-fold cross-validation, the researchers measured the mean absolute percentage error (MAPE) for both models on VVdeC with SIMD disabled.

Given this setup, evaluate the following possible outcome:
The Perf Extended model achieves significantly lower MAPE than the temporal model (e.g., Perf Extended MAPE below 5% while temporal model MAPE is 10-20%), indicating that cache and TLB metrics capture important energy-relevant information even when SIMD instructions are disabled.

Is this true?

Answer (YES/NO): NO